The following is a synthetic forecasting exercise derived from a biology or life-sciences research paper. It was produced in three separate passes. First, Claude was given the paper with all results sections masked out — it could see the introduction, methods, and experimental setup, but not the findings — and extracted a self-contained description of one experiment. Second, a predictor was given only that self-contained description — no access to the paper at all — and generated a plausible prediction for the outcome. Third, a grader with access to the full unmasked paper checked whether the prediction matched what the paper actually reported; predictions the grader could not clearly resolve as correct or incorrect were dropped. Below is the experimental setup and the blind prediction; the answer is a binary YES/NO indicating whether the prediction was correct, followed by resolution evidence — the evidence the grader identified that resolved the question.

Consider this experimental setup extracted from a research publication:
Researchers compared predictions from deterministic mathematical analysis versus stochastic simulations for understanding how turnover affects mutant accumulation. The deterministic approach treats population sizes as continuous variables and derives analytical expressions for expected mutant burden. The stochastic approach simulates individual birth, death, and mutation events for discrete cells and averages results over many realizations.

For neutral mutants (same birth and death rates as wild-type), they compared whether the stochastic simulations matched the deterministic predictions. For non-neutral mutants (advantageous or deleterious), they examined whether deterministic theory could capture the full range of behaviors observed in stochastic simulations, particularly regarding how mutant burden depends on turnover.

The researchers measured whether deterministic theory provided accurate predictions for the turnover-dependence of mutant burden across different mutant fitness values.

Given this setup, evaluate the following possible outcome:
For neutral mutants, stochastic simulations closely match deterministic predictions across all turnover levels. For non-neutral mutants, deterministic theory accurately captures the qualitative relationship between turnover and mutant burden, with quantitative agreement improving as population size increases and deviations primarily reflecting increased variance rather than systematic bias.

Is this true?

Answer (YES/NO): NO